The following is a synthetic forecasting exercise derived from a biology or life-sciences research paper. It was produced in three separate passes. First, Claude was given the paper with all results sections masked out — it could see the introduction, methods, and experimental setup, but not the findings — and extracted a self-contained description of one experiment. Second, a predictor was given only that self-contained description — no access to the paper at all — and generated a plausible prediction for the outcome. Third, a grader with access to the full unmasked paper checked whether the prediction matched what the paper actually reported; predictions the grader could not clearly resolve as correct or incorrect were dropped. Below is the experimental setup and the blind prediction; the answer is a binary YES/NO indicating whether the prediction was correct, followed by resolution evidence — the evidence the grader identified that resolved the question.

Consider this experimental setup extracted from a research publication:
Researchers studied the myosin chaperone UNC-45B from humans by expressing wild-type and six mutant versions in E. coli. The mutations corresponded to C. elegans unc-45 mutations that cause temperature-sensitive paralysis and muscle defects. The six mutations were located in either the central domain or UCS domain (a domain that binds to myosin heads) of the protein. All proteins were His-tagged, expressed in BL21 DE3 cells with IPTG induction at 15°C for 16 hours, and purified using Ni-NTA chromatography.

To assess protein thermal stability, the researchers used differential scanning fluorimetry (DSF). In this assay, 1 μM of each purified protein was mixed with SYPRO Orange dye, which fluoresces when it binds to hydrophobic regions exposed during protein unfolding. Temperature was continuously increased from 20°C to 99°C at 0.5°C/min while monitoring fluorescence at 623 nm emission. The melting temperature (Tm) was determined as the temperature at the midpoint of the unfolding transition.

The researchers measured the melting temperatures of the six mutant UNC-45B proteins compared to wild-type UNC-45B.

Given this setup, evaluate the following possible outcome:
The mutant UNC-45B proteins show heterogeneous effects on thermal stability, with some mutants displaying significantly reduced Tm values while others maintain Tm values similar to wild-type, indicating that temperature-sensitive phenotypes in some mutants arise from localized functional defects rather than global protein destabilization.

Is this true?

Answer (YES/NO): NO